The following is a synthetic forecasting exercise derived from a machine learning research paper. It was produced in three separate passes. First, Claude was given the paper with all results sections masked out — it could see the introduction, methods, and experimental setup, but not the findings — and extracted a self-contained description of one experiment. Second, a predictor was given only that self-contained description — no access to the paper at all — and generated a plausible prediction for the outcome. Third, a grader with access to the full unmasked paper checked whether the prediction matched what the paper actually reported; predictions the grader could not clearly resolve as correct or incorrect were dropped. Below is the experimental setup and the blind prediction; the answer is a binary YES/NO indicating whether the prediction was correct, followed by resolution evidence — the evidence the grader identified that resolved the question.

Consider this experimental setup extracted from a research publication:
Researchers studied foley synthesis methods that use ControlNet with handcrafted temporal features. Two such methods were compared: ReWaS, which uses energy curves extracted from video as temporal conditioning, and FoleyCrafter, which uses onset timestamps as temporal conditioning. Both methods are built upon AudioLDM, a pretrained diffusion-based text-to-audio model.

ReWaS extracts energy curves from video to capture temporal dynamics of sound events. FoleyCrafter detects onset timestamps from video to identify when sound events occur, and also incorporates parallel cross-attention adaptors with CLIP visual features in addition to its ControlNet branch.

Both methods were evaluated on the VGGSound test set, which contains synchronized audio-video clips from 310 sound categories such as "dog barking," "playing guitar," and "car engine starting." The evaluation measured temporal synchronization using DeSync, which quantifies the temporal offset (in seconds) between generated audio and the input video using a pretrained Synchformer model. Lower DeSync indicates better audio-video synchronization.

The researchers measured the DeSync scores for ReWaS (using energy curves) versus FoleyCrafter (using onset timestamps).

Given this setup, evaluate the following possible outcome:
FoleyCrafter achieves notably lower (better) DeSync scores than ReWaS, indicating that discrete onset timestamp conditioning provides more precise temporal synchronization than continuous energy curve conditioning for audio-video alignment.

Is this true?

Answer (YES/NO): NO